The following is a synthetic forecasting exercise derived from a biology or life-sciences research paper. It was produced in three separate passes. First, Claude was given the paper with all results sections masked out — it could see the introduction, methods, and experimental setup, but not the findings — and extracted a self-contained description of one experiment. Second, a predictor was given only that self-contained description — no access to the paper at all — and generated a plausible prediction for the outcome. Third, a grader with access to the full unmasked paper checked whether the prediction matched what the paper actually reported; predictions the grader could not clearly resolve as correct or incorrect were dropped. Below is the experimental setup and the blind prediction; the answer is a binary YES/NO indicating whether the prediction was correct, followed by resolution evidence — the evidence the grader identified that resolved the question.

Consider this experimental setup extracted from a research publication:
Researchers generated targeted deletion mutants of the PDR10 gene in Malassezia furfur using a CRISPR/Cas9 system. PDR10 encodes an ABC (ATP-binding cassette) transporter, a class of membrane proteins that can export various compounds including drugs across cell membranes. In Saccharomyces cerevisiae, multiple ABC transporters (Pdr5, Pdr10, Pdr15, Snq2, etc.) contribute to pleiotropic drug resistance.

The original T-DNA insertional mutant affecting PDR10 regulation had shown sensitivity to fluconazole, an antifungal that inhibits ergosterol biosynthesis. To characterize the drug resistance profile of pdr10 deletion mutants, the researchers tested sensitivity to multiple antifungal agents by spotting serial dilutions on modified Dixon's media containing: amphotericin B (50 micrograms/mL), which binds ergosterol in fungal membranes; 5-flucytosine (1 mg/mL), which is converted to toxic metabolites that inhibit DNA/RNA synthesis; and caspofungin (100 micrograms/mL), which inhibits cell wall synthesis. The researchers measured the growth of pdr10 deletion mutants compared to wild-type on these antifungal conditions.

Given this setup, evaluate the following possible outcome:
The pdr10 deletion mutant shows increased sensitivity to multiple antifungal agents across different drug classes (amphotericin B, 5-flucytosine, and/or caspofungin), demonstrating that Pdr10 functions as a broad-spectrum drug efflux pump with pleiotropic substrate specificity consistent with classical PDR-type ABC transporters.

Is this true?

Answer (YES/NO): NO